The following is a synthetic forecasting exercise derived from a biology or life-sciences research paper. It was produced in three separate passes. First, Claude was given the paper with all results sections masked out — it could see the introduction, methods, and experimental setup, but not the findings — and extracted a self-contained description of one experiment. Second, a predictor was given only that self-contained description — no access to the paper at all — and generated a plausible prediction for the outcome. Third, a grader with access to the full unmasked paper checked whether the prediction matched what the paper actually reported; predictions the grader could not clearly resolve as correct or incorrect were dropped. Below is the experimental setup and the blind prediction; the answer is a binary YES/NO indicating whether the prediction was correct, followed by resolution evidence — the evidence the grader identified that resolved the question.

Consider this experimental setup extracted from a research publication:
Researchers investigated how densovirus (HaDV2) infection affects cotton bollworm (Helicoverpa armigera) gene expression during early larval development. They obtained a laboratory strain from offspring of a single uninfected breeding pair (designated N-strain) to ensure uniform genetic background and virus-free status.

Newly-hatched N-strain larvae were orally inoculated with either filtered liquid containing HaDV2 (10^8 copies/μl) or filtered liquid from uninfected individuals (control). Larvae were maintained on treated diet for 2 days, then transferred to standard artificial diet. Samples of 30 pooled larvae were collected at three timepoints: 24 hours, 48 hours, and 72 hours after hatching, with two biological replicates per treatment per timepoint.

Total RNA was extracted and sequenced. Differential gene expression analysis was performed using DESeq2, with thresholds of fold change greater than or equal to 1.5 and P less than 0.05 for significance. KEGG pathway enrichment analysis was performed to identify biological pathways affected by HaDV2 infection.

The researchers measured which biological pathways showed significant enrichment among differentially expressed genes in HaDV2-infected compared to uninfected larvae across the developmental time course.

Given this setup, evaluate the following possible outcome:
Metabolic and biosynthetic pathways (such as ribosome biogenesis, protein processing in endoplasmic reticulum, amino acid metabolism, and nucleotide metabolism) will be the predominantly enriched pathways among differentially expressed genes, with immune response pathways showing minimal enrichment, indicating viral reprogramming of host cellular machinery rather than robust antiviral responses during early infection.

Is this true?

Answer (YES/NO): NO